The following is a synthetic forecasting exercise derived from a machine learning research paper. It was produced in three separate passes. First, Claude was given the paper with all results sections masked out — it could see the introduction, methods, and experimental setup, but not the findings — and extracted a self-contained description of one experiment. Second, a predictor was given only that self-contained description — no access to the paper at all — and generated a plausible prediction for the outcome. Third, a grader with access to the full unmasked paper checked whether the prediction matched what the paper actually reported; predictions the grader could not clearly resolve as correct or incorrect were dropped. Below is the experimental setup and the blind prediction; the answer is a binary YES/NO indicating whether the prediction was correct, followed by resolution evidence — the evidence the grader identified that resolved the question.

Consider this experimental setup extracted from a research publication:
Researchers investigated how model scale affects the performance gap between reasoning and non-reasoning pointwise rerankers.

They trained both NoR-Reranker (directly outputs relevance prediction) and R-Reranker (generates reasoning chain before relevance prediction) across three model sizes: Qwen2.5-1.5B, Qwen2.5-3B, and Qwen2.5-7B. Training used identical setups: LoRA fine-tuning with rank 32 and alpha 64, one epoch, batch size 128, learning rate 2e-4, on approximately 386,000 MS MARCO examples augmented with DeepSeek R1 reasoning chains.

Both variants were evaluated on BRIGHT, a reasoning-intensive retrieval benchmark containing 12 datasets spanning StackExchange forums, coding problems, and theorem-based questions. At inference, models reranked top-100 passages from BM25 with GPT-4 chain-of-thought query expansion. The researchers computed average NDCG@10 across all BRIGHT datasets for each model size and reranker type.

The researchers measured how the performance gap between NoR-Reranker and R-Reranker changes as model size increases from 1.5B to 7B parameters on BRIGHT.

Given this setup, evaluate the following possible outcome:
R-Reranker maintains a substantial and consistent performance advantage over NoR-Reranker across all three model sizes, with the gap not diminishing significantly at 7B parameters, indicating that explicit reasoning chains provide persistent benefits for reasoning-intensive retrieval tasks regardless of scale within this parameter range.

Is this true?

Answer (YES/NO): NO